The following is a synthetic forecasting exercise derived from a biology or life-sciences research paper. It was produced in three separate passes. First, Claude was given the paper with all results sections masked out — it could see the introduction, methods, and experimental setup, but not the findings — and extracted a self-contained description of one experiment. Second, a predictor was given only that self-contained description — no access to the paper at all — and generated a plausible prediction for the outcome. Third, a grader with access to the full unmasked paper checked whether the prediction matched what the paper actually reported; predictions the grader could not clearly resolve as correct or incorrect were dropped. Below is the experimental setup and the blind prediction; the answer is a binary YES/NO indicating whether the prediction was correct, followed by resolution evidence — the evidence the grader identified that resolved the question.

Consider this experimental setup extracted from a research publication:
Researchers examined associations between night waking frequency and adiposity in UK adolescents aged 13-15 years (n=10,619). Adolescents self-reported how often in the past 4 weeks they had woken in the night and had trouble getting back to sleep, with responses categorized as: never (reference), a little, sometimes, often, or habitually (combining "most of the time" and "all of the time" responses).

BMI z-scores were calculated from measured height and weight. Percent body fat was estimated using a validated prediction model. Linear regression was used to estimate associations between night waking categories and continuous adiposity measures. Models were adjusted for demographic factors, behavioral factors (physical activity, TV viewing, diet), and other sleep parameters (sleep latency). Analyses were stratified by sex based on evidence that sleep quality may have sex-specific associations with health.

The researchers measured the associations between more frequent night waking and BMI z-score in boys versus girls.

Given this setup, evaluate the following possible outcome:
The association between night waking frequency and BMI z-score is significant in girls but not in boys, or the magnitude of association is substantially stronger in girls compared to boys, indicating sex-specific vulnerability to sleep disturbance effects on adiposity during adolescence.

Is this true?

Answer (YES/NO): NO